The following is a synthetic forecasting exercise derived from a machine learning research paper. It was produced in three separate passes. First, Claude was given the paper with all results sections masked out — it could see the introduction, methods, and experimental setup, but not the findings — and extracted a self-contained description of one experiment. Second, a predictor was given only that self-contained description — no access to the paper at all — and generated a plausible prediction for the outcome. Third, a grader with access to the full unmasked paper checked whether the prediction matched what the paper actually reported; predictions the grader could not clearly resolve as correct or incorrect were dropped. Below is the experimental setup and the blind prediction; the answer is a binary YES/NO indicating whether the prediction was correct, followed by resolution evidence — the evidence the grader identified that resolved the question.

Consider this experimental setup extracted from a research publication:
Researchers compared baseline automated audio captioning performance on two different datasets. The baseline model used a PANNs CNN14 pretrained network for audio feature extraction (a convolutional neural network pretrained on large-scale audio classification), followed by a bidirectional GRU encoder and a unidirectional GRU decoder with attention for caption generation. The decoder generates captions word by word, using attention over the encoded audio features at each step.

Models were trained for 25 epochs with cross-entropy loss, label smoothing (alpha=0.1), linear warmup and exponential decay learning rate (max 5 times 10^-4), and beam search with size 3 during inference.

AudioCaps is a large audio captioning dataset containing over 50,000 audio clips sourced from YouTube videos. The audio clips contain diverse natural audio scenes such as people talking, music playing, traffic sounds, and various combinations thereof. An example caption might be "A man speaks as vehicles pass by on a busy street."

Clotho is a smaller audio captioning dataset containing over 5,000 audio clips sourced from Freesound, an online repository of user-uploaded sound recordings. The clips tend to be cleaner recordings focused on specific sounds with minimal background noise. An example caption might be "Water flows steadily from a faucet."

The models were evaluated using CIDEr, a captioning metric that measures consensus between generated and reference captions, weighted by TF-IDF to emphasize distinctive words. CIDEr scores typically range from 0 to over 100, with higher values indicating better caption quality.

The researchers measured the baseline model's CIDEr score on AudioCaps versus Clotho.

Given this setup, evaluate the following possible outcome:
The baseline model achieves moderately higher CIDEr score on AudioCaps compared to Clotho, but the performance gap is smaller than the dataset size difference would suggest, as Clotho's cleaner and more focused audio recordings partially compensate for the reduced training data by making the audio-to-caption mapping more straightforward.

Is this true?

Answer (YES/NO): YES